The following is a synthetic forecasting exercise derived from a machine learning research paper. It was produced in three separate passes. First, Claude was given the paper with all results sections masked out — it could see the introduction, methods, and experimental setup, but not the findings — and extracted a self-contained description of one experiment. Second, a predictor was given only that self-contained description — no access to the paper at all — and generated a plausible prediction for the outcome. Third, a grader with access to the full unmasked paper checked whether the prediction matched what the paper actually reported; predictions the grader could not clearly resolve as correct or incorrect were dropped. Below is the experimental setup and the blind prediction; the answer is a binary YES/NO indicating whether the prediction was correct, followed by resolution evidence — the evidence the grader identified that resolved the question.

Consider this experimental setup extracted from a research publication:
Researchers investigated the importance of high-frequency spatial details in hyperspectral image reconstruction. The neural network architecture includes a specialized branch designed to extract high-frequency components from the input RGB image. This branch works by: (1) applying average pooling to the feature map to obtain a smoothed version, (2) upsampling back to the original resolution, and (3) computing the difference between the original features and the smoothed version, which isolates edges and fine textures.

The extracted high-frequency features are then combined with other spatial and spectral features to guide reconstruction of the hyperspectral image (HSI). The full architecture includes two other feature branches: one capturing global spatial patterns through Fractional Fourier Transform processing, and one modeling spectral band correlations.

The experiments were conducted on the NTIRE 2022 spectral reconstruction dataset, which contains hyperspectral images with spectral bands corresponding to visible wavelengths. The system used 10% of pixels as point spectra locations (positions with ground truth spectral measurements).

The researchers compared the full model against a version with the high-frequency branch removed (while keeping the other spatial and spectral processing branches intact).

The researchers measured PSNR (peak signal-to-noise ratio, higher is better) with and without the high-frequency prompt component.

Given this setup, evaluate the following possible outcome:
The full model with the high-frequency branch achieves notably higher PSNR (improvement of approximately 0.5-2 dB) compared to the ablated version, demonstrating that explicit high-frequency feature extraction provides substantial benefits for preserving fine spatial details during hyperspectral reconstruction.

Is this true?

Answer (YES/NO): YES